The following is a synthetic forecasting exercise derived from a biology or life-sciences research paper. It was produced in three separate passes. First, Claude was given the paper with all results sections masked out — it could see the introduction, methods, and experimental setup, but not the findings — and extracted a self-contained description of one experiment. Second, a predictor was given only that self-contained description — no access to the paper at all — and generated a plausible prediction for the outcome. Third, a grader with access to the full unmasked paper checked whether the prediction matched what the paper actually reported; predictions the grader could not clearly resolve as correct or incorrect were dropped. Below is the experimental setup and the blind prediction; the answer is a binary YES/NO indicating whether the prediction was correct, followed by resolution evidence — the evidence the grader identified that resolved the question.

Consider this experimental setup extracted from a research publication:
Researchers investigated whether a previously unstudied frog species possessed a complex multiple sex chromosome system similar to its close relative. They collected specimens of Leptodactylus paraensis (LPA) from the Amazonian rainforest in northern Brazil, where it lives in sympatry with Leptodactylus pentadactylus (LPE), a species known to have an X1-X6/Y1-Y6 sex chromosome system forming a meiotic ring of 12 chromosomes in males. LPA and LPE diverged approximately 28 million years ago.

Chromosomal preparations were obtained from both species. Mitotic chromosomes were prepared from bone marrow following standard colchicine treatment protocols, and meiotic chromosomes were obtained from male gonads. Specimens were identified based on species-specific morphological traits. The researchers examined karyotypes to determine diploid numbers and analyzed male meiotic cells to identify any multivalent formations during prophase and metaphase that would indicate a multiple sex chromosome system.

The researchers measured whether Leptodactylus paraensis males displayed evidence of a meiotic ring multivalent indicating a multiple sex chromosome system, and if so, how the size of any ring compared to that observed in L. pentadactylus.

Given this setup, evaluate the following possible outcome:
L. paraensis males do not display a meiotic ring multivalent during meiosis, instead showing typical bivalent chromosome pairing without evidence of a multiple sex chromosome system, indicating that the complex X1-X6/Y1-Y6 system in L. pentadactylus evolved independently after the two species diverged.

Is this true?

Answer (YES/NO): NO